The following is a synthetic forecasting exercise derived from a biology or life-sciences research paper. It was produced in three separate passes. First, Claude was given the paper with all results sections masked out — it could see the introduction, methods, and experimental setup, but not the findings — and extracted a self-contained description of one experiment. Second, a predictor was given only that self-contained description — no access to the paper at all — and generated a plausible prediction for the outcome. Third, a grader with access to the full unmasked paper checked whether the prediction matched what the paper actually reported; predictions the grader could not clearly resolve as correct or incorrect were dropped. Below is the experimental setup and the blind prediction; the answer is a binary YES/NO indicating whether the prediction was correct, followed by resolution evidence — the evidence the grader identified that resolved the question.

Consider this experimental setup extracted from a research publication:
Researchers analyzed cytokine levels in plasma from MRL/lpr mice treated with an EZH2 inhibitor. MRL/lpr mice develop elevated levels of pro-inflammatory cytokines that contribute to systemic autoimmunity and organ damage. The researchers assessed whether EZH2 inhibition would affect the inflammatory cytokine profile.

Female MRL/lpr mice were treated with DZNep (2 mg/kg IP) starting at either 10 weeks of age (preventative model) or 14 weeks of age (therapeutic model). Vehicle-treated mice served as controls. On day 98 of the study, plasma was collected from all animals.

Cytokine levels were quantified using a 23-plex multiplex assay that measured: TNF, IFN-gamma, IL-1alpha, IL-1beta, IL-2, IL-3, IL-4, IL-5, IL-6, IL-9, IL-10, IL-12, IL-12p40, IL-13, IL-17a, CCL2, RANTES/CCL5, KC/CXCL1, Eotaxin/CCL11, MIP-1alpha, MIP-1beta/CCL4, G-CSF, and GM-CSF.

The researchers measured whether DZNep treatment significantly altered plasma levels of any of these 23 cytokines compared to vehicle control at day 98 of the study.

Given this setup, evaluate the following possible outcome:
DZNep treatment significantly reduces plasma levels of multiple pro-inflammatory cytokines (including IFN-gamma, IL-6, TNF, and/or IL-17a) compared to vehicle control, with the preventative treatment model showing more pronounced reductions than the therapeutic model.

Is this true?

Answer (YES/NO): NO